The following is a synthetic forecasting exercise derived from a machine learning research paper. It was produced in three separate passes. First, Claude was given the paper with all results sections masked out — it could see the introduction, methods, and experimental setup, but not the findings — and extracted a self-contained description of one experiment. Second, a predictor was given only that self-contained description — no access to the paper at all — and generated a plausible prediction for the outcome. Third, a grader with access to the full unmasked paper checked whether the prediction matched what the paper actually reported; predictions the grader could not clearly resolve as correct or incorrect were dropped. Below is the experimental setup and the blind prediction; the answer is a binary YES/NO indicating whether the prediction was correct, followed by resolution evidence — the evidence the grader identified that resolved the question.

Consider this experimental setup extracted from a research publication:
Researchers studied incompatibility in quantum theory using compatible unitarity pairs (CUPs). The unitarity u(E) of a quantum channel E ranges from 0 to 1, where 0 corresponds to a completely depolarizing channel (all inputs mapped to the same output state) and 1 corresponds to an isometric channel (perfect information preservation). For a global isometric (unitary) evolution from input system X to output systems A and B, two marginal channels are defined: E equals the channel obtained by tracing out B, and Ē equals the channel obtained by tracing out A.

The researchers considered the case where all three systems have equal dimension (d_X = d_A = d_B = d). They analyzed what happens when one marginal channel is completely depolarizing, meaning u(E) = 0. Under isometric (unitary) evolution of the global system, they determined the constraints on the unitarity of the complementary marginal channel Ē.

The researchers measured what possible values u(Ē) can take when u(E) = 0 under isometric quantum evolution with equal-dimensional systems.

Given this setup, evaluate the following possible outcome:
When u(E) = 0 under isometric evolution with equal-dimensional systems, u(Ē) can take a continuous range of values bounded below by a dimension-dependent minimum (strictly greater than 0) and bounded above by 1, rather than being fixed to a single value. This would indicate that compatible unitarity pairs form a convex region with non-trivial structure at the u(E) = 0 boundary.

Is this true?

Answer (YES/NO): NO